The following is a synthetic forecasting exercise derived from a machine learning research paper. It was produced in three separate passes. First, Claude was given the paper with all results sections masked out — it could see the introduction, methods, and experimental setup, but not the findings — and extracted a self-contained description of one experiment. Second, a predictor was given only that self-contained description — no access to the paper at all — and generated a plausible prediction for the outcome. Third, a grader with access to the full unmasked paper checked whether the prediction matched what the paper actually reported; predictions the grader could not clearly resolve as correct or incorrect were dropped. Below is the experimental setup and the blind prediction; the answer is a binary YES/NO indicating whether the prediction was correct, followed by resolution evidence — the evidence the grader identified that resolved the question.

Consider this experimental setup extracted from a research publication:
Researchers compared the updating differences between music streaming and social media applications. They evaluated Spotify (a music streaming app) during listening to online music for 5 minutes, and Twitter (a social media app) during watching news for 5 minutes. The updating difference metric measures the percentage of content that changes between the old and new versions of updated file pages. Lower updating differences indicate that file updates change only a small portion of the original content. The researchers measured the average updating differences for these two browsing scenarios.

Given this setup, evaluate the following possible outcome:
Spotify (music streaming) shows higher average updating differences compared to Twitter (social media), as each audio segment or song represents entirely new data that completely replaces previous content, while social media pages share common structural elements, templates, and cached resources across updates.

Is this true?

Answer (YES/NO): NO